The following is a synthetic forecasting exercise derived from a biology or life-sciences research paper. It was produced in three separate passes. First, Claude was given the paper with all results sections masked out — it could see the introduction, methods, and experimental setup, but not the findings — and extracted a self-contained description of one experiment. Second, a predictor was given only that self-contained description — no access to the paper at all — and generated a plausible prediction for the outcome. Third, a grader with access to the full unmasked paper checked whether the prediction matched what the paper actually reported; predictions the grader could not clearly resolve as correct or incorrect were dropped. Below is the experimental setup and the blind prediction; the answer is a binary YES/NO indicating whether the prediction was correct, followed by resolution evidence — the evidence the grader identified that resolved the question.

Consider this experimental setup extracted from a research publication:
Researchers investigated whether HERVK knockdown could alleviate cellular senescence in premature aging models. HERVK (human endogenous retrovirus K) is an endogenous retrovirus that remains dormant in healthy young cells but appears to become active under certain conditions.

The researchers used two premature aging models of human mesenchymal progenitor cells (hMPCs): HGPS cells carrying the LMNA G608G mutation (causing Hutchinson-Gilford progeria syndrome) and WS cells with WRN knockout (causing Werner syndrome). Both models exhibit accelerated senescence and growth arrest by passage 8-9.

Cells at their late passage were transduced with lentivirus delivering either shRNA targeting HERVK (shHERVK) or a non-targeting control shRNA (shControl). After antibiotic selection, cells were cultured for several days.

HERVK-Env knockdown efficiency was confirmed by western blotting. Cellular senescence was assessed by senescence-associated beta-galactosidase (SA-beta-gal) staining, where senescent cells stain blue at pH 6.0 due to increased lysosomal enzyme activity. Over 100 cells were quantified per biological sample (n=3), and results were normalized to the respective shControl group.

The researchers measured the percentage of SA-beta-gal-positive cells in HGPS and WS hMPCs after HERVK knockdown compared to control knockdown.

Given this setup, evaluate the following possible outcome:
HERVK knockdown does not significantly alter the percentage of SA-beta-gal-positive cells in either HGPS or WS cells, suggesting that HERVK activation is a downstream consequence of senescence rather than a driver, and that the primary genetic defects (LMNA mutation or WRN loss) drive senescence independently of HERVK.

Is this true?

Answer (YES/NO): NO